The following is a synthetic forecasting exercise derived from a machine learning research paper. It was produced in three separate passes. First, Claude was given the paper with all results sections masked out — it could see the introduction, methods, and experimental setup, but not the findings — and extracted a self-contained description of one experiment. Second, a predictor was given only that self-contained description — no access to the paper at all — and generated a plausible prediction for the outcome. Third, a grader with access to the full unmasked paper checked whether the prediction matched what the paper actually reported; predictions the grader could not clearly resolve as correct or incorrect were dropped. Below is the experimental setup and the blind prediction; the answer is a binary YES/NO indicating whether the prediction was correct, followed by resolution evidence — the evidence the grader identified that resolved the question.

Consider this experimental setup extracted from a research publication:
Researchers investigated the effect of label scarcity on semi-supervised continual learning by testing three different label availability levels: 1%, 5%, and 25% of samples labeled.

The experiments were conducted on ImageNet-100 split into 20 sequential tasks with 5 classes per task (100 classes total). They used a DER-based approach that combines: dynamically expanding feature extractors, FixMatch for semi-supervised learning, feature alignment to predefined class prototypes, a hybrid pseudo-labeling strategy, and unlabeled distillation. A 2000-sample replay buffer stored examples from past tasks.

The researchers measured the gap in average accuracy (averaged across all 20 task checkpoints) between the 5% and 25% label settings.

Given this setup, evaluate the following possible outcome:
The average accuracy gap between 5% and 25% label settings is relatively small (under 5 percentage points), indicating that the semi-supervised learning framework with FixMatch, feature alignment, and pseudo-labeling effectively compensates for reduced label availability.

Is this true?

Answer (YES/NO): YES